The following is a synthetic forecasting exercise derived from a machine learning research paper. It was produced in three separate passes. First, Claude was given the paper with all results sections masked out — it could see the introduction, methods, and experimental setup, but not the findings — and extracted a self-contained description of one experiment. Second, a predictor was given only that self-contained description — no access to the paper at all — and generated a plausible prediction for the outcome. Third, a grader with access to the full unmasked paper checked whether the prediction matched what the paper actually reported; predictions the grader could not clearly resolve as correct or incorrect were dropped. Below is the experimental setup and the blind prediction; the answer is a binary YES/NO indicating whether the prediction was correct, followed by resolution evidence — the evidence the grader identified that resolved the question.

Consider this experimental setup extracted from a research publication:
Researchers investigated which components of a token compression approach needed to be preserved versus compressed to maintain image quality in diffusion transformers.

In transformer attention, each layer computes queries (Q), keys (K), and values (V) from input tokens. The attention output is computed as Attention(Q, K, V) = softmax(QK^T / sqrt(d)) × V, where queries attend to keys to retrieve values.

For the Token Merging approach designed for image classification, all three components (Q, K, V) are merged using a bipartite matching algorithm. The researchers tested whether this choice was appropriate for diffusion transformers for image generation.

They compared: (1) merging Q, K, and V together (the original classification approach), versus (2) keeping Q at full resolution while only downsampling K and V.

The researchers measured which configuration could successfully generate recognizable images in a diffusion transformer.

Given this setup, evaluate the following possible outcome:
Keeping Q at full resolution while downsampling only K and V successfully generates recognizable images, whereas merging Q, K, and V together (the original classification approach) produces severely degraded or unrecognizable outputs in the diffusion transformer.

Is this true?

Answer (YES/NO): YES